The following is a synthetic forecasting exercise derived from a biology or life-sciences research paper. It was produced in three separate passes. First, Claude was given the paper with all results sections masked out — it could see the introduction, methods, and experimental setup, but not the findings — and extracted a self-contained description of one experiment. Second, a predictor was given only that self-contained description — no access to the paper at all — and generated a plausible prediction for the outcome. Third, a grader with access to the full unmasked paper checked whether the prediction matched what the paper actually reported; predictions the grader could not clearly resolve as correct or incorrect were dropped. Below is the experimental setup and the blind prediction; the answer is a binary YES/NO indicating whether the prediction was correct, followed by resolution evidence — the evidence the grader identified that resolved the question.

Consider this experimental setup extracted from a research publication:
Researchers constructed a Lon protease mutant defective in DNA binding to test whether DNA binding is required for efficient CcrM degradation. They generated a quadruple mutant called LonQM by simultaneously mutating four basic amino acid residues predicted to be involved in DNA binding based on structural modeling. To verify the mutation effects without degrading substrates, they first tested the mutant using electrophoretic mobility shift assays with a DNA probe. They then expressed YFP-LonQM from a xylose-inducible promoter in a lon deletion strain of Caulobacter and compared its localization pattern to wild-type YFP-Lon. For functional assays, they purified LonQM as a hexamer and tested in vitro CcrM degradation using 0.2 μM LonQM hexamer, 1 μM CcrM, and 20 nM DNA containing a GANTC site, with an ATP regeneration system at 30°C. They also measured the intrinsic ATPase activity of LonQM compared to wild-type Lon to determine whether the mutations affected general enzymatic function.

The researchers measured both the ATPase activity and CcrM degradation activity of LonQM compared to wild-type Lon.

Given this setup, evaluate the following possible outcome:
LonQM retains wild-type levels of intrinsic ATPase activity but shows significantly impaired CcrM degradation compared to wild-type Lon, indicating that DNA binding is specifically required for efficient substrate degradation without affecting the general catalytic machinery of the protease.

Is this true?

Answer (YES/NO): YES